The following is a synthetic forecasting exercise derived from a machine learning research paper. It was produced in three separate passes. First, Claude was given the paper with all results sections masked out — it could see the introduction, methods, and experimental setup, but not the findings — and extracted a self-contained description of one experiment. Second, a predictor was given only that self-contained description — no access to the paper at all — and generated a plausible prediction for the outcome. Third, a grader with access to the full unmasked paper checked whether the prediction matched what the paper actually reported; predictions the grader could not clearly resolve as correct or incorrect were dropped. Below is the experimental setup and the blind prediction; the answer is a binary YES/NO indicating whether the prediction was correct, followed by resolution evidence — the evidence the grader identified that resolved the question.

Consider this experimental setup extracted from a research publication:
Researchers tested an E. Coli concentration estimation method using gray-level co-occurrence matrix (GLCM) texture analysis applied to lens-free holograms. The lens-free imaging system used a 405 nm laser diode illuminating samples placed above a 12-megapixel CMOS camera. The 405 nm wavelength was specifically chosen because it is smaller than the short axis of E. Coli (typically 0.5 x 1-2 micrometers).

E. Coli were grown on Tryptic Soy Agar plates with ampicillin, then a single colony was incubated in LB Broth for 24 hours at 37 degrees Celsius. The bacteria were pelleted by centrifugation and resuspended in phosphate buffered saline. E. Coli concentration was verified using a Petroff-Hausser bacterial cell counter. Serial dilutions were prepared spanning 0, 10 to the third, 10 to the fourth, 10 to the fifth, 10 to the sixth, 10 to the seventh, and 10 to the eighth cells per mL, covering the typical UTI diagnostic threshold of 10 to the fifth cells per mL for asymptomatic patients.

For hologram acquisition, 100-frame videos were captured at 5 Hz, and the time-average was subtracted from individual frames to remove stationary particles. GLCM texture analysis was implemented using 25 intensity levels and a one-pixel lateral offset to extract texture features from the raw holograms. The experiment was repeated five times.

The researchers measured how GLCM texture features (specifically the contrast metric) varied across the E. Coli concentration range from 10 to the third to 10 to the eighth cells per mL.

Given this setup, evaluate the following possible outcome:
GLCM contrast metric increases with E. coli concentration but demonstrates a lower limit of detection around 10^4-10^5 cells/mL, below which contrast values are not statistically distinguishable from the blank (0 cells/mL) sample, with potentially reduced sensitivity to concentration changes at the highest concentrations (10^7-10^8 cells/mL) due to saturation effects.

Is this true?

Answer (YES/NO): NO